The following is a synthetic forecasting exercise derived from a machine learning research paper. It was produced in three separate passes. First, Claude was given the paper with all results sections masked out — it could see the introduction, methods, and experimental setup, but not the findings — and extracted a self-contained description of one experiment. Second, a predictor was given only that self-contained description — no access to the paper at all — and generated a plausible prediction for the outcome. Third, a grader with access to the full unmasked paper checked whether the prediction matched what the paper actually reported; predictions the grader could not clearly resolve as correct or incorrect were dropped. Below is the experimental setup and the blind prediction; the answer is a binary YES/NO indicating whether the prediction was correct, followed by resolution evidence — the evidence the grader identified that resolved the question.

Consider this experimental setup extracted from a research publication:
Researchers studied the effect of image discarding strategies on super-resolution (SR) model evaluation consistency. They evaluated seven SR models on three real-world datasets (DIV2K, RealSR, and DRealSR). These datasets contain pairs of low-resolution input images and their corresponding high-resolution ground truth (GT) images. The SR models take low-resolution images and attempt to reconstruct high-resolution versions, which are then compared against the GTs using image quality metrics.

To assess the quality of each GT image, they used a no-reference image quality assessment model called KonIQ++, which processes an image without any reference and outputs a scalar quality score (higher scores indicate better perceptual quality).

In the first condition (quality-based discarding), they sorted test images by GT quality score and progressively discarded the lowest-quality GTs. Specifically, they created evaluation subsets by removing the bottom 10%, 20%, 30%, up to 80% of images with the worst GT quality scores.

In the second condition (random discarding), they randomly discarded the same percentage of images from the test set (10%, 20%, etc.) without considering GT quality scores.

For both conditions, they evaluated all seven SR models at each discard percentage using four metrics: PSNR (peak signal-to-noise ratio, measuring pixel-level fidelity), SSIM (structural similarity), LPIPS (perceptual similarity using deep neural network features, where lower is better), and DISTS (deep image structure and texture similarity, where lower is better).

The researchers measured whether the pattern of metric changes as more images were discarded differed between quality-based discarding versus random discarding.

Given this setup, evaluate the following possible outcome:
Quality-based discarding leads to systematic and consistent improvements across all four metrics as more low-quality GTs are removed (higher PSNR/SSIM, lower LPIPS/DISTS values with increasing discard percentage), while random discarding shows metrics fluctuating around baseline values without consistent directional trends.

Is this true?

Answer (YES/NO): NO